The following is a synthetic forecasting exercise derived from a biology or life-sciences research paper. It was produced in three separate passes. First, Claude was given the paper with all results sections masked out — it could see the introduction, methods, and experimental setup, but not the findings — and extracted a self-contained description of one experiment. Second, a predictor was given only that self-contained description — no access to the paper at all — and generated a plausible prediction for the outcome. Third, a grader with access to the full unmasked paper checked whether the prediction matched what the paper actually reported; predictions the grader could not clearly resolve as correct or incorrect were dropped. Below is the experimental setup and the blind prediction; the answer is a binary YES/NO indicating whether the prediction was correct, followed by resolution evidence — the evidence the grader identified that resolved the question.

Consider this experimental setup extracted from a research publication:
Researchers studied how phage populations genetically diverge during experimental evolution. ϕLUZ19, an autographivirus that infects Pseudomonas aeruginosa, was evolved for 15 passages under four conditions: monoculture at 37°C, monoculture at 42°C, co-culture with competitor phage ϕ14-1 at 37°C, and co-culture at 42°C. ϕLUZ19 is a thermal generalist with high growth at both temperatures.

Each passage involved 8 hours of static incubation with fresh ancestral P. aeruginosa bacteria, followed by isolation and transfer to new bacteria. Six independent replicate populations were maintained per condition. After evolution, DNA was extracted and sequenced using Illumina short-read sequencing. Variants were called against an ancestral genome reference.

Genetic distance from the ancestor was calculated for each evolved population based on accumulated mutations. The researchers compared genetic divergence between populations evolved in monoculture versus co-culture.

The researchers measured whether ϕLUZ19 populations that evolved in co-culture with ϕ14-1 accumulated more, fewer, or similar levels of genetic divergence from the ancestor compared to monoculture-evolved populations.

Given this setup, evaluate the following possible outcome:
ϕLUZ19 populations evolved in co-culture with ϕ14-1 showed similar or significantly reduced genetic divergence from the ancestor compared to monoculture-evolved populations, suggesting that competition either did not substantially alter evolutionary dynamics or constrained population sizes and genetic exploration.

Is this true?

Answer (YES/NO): YES